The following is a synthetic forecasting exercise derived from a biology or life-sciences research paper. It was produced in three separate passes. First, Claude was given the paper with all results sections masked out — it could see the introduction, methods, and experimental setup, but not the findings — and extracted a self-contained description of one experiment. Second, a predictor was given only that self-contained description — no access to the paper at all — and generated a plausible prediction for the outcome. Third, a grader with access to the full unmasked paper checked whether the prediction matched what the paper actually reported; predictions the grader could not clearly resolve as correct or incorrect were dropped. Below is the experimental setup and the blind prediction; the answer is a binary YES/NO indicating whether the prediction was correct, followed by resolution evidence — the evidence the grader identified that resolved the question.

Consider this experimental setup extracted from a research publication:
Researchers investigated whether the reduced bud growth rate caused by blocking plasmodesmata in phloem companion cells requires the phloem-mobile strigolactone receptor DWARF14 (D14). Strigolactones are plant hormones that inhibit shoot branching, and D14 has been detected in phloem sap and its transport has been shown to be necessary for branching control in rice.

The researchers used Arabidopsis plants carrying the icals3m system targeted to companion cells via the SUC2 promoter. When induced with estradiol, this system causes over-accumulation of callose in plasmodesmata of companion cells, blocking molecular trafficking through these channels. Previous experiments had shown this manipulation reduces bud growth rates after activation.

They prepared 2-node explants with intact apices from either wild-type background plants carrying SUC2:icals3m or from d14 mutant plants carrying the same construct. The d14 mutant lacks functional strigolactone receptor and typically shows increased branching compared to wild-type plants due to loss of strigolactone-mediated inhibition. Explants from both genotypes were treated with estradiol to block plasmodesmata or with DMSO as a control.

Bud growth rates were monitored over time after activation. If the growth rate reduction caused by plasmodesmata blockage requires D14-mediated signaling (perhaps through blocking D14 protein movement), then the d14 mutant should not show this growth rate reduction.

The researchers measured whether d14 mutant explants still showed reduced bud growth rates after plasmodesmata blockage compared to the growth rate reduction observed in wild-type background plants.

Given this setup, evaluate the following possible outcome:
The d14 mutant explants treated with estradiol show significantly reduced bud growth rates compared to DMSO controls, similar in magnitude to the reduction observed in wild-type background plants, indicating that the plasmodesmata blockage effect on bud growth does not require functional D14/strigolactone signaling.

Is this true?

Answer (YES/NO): YES